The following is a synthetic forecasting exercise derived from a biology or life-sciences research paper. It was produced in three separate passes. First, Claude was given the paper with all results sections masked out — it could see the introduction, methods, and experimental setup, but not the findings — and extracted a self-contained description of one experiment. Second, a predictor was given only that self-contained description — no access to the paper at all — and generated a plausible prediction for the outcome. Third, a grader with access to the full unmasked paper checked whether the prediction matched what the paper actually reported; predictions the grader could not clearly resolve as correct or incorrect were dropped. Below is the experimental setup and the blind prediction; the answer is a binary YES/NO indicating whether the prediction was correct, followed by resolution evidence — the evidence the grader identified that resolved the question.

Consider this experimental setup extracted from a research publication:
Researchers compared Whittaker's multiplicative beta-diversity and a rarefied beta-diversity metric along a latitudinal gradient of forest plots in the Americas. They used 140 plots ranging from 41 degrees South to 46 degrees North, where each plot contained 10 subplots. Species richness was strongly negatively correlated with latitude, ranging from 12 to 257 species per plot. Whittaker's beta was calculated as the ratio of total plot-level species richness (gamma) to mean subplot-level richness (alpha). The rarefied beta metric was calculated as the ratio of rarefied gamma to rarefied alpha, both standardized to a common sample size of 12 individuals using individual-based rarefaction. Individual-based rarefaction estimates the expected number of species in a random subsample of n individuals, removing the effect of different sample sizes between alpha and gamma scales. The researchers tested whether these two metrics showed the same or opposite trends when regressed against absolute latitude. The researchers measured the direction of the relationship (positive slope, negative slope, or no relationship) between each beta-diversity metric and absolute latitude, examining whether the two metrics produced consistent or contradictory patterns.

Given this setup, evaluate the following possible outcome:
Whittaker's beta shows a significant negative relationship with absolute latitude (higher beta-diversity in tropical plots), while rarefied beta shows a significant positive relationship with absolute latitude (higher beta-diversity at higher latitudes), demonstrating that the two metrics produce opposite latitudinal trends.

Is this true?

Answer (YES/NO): YES